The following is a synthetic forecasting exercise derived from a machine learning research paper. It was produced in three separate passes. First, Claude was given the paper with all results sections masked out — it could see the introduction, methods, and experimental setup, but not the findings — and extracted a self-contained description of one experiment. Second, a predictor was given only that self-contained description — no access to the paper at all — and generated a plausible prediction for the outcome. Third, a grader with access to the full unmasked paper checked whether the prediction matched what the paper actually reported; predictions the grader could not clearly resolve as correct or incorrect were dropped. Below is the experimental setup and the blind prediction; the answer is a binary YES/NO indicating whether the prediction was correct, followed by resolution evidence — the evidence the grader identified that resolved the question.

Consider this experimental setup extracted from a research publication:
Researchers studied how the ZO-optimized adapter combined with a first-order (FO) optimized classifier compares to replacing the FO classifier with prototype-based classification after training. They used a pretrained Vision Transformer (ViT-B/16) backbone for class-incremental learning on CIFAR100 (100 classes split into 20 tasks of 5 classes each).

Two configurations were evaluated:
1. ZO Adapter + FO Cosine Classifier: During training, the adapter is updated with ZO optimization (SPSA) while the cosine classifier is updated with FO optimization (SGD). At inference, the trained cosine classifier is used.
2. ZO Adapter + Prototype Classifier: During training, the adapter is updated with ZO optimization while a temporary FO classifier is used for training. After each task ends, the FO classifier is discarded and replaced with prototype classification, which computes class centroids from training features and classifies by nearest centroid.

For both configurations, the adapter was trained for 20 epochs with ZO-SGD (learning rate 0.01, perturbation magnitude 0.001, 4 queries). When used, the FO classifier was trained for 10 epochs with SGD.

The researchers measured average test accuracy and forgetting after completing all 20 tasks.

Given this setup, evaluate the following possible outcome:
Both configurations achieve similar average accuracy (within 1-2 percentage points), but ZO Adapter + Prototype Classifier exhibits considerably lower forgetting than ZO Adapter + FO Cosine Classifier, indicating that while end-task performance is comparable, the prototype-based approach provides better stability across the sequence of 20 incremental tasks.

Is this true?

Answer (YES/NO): NO